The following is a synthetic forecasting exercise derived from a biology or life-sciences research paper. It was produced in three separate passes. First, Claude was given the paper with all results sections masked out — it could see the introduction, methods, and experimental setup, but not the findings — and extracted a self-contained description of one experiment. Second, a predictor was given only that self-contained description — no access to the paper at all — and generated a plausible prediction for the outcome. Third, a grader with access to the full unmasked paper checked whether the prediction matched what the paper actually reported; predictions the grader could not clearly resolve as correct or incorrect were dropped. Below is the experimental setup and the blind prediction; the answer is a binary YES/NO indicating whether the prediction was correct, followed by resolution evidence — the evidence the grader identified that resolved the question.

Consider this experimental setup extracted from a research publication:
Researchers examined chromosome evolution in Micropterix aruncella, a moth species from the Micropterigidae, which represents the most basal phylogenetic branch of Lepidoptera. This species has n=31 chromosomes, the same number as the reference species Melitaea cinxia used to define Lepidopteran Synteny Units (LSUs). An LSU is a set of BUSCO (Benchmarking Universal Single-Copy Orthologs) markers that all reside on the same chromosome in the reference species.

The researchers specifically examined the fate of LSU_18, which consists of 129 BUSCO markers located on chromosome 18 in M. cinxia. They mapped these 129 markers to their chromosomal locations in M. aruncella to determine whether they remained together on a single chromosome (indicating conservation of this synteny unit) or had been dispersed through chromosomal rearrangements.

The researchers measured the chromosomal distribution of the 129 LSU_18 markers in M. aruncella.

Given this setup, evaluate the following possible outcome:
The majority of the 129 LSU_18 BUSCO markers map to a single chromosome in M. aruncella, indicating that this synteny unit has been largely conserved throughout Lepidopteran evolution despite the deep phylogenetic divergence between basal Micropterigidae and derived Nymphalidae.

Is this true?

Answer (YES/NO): NO